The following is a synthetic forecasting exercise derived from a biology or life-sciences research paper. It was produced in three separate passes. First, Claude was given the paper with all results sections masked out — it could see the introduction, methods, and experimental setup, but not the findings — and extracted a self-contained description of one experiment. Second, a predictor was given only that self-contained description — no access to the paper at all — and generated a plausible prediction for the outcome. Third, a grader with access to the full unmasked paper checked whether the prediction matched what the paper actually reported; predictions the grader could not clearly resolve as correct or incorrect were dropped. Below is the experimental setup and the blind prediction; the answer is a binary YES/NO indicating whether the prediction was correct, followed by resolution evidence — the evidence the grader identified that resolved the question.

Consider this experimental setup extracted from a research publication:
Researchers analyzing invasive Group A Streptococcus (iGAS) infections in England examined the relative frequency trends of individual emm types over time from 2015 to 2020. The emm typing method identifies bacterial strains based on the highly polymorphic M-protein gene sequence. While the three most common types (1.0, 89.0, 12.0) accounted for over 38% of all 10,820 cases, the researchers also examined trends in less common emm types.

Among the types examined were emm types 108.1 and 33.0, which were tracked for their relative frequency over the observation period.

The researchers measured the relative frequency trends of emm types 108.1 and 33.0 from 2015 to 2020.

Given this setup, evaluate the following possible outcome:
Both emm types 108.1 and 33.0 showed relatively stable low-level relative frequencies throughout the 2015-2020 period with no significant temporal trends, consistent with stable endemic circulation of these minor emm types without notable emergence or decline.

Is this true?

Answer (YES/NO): NO